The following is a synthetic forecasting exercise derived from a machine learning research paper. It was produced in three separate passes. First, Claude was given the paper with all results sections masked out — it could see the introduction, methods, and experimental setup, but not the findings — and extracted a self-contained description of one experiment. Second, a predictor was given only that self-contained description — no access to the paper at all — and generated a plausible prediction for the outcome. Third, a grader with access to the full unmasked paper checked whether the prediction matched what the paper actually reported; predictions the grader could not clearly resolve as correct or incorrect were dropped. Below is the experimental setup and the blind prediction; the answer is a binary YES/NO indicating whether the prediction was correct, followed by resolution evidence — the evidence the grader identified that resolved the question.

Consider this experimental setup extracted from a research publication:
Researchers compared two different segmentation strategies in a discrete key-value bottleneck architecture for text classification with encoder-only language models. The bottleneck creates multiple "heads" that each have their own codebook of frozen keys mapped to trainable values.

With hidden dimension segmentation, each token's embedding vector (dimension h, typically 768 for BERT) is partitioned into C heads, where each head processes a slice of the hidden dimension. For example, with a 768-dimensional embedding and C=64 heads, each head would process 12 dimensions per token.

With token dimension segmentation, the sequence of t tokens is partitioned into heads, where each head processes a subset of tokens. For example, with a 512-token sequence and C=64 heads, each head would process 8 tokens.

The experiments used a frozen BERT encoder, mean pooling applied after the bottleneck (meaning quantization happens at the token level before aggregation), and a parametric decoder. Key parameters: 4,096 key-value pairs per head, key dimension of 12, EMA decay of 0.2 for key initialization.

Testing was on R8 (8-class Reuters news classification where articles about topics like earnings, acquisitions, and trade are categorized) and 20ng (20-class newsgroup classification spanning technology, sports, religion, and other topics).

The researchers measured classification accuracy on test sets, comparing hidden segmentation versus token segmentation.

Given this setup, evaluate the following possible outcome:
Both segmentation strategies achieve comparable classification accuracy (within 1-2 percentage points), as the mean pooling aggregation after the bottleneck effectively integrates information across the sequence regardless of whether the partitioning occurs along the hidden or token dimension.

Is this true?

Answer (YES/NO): NO